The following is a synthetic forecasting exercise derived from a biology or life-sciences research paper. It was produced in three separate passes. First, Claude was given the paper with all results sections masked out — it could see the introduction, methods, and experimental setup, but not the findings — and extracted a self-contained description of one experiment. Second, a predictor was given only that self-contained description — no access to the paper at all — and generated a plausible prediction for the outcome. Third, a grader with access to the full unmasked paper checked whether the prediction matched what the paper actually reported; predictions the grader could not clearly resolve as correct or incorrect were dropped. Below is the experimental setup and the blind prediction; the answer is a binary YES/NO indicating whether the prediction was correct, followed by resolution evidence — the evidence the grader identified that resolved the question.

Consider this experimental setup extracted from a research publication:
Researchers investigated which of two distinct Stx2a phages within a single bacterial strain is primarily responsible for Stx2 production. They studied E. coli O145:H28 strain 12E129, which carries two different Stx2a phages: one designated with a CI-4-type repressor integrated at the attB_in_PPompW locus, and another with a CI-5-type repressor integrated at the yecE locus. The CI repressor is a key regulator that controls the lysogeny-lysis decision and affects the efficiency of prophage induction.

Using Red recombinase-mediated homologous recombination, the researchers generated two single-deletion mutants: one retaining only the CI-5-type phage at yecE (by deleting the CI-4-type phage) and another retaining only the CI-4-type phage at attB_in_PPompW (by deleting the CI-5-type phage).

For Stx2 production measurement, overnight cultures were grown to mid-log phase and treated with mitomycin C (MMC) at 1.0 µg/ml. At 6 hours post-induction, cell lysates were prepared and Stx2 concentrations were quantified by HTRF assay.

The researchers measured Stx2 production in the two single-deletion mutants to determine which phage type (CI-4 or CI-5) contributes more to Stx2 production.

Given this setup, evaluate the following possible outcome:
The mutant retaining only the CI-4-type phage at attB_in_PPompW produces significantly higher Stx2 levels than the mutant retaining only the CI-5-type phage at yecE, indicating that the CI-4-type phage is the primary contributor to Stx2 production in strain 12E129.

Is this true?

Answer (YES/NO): YES